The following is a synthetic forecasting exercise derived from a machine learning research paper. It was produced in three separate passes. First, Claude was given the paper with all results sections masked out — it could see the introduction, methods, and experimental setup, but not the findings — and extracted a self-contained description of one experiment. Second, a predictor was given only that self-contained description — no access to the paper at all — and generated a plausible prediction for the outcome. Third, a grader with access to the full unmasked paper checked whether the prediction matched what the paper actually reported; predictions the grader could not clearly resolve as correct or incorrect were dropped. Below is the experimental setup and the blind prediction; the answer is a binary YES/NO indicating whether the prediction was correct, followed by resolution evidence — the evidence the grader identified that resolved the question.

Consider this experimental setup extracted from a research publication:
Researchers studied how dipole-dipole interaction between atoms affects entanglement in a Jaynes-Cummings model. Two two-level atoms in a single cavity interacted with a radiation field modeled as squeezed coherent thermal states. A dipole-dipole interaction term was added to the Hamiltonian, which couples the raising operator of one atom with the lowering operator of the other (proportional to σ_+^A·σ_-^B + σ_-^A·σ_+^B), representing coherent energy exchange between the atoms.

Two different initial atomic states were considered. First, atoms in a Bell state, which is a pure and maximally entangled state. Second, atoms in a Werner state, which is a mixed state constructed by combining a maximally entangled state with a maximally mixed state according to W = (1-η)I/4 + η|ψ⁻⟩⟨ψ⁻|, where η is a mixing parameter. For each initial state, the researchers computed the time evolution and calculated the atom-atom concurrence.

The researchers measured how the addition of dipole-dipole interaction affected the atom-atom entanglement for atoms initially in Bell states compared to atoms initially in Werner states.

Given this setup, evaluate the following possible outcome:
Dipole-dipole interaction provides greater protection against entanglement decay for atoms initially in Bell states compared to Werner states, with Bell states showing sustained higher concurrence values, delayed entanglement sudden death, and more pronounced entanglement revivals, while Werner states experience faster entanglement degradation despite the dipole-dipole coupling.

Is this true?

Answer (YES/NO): YES